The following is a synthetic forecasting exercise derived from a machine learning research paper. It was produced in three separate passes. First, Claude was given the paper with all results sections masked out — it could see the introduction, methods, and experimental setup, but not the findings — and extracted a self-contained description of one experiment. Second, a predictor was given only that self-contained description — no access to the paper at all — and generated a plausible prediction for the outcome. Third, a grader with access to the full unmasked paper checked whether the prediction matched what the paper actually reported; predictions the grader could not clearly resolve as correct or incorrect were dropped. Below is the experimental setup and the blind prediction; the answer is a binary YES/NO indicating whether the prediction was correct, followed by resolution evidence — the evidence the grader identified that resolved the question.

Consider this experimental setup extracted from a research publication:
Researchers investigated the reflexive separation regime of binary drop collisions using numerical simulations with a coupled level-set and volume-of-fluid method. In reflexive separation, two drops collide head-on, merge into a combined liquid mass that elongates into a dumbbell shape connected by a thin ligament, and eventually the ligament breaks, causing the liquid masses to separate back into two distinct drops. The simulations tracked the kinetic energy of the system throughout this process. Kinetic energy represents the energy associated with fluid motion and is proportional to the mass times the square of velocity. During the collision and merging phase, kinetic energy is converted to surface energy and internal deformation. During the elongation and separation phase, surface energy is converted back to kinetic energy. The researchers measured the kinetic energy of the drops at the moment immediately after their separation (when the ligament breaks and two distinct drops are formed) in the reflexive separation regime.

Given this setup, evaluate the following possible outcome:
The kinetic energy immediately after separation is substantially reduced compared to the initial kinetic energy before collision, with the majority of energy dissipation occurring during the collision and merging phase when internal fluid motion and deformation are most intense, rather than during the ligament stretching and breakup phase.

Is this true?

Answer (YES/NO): NO